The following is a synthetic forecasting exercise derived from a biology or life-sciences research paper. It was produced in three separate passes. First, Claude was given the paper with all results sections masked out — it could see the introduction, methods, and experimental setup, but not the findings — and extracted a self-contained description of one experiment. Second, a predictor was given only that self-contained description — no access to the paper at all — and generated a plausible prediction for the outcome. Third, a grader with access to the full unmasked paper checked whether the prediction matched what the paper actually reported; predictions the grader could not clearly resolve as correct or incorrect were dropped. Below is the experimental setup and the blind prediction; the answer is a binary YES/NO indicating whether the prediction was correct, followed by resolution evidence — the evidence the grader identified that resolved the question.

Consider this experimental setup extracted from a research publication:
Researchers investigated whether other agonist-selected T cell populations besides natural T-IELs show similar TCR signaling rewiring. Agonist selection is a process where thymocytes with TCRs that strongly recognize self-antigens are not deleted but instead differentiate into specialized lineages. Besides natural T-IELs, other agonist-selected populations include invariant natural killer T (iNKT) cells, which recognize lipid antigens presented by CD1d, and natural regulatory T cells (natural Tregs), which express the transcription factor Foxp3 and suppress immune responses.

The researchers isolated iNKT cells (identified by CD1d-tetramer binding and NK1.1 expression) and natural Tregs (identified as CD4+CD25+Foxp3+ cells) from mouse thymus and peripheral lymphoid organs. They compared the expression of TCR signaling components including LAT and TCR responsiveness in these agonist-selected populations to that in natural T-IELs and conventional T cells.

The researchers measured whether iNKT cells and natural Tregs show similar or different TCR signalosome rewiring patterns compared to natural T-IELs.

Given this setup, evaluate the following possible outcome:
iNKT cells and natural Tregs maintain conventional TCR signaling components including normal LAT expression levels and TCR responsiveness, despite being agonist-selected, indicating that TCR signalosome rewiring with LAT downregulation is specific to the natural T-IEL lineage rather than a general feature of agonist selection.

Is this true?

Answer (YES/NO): NO